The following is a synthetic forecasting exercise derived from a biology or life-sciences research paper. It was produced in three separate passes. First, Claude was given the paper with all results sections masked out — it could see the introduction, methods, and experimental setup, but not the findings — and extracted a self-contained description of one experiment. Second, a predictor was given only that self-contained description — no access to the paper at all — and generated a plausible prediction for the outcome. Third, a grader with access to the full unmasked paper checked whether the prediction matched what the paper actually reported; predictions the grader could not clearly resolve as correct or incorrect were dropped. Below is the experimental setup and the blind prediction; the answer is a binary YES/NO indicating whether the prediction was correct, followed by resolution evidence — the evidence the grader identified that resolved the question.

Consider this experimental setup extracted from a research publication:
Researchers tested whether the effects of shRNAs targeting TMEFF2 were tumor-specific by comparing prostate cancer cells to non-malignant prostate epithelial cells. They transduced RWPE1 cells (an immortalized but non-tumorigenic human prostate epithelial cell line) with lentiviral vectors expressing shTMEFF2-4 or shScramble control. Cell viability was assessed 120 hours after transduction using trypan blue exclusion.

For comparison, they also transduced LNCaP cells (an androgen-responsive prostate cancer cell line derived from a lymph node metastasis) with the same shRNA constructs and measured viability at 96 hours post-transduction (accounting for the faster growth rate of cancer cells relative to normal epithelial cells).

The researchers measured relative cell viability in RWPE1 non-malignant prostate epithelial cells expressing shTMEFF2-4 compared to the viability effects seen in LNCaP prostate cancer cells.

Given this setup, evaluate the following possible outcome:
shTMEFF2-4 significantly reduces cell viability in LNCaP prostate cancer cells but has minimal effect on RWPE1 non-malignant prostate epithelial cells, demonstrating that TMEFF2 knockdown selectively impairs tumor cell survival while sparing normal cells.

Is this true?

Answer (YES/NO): NO